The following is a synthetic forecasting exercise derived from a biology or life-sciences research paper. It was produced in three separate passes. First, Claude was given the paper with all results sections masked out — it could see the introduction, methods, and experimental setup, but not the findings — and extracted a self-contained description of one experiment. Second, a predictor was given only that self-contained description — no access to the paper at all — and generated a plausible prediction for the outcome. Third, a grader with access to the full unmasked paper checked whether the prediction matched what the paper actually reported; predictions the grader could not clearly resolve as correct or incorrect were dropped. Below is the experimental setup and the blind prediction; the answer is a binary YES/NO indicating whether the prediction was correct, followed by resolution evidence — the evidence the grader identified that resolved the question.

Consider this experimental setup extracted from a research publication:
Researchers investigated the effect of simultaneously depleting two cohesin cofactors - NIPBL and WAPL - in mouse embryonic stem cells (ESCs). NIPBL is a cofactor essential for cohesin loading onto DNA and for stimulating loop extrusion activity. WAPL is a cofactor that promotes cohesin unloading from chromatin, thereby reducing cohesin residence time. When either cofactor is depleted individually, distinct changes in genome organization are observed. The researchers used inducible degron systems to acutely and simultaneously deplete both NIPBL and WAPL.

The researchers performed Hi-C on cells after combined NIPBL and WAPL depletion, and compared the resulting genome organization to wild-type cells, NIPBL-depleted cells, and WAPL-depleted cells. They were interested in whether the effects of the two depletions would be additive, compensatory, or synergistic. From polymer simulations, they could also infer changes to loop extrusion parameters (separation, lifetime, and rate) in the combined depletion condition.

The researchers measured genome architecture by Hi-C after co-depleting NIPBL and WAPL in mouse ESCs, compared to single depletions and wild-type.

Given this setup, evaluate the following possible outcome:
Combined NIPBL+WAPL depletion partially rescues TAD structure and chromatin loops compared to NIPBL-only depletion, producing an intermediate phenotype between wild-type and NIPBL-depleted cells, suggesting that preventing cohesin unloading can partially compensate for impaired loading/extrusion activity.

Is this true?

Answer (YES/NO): NO